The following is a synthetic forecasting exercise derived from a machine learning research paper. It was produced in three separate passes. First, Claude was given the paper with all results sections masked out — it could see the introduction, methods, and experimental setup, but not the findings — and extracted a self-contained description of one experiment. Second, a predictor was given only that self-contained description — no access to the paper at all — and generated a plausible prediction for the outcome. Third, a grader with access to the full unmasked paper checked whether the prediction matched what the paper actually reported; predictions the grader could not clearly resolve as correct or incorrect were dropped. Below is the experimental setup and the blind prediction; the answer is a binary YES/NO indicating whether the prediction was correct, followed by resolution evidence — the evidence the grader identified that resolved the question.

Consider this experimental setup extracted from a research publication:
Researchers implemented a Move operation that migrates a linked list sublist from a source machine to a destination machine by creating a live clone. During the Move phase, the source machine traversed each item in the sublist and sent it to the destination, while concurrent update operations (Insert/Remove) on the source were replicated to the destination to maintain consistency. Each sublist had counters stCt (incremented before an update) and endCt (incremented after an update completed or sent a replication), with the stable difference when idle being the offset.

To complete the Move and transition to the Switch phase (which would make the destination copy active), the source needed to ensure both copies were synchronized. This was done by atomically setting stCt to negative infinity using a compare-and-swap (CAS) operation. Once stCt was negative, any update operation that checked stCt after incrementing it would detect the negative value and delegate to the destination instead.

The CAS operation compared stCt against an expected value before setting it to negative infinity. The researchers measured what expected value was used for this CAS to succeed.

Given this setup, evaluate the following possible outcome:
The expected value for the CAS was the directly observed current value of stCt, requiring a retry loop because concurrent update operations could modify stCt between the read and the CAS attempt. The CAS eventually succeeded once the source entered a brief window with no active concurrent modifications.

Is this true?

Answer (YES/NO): NO